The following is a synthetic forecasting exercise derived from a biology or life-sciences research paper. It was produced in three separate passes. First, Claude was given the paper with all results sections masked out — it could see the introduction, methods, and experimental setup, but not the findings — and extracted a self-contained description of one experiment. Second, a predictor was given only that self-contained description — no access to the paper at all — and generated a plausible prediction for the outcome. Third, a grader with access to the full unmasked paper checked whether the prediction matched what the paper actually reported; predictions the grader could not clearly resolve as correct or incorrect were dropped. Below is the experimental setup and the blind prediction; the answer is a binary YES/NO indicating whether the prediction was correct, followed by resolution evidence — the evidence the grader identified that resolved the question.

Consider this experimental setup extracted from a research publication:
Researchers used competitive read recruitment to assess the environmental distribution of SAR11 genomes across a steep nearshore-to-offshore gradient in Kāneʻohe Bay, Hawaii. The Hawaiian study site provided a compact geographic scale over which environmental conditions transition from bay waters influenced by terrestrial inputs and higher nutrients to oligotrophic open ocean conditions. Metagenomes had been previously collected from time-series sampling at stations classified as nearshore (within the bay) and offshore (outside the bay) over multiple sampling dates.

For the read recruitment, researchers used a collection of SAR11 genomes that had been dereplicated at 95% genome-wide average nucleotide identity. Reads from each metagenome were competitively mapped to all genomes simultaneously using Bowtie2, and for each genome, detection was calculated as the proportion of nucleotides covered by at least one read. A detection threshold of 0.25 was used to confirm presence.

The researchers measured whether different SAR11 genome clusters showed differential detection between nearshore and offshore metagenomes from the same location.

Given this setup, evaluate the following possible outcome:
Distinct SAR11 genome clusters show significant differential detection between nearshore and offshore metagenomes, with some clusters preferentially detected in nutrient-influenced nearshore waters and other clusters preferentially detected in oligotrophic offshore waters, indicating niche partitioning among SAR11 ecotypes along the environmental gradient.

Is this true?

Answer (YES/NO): YES